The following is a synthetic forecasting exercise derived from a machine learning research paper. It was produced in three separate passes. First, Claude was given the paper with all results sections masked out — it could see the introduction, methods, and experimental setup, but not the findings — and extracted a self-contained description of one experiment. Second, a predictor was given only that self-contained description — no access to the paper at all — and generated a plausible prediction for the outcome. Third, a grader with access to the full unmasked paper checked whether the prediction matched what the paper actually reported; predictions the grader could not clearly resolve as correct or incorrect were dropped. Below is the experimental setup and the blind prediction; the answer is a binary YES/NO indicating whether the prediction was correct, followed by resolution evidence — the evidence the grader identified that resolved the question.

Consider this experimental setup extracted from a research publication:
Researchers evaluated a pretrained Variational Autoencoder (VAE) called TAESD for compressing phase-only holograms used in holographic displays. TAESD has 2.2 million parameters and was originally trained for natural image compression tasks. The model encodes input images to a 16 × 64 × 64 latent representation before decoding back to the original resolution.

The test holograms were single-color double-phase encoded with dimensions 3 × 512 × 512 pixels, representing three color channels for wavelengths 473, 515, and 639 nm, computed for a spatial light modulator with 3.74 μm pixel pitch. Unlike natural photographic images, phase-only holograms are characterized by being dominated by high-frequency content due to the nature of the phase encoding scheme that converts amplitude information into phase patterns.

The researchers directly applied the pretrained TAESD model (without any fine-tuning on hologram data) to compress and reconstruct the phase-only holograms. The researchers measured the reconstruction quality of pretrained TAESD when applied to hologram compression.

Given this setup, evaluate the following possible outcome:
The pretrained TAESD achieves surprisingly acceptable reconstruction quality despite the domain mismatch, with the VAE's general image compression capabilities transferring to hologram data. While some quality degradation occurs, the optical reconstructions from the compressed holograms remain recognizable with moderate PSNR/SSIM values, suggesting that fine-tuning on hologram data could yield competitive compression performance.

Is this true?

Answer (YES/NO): NO